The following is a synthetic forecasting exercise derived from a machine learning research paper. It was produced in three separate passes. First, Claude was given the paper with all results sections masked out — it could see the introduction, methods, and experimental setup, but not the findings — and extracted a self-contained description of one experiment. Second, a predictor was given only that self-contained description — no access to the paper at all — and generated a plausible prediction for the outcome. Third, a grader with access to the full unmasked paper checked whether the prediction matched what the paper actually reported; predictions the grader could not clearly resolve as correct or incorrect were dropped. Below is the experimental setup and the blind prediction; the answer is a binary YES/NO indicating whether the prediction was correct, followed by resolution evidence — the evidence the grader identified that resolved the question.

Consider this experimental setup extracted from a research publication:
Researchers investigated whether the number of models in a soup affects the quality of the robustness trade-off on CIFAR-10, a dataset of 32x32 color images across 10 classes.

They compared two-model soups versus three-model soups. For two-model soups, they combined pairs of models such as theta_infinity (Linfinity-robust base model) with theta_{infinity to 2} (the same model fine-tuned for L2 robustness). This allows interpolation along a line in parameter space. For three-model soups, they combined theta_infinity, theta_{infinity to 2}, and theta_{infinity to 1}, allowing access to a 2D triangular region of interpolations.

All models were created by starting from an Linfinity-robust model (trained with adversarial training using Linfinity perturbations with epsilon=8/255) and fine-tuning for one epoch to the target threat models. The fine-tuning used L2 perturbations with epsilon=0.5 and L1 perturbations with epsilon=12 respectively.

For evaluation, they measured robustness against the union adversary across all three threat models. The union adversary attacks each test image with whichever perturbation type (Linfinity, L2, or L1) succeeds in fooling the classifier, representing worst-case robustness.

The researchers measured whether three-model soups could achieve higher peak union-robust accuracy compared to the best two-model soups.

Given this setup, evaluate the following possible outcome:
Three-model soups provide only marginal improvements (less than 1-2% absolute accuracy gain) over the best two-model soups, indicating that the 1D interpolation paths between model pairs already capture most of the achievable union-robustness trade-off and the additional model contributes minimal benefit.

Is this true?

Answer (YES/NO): NO